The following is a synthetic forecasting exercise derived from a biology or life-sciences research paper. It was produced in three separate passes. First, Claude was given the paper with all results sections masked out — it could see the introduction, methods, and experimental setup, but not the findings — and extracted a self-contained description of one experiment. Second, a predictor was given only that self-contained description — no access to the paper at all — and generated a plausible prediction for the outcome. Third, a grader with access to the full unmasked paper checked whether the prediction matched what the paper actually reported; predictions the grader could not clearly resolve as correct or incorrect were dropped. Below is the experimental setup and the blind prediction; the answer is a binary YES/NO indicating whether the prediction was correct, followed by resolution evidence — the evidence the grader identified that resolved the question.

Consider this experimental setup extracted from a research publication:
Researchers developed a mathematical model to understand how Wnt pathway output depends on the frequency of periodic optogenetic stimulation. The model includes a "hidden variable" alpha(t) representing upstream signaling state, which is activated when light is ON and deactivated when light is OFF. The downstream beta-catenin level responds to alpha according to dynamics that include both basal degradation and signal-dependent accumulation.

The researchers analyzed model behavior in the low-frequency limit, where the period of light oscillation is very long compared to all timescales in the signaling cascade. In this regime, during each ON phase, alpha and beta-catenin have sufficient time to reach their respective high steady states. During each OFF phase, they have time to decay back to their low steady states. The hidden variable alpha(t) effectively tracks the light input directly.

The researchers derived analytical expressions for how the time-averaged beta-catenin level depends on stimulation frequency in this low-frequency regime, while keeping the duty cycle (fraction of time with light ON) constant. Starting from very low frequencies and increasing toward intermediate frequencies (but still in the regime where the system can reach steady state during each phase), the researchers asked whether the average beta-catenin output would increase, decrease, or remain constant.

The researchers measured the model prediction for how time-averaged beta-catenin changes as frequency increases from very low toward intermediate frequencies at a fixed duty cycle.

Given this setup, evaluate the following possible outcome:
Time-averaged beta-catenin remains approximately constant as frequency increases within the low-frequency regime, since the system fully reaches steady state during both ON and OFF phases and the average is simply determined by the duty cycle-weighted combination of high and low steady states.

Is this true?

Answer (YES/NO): NO